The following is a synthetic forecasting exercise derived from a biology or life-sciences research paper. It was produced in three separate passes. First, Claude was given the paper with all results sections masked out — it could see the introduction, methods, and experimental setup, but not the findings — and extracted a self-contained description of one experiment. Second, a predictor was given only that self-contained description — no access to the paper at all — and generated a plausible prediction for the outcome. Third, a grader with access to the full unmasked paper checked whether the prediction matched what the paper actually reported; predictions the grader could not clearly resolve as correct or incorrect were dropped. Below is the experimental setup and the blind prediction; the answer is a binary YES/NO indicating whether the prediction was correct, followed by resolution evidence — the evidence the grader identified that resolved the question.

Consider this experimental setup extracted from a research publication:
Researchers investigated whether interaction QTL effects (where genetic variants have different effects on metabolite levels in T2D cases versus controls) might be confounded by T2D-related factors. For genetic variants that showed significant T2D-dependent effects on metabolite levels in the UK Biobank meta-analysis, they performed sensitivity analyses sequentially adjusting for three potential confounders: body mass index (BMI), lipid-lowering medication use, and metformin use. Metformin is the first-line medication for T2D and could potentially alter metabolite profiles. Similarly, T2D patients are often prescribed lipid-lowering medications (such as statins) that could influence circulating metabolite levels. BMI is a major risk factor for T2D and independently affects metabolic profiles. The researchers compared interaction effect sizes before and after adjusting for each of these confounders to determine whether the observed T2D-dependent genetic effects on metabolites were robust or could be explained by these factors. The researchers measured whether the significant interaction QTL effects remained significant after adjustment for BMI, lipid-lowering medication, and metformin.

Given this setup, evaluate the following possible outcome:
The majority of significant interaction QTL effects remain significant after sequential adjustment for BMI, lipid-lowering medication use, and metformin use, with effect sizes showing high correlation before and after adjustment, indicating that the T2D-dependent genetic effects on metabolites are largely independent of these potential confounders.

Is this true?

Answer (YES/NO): YES